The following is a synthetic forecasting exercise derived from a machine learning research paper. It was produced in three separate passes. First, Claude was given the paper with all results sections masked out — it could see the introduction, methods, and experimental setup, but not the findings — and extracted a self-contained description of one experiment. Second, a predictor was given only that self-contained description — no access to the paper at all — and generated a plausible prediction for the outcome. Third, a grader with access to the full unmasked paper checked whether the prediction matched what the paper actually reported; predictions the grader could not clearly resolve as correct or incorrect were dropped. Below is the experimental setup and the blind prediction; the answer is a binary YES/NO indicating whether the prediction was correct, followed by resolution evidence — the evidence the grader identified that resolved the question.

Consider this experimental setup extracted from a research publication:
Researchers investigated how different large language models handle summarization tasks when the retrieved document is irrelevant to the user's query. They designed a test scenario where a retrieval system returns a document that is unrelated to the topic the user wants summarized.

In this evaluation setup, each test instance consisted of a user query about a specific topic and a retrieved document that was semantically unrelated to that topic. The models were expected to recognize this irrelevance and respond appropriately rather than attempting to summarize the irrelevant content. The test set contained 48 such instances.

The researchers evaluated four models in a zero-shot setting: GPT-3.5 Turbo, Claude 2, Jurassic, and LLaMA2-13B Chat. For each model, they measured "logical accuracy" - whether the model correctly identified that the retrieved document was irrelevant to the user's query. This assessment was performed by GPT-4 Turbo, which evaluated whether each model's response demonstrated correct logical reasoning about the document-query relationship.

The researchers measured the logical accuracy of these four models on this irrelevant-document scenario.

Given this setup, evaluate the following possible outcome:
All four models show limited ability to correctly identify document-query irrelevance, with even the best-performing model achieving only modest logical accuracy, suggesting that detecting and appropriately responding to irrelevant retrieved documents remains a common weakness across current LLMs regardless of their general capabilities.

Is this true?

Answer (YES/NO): NO